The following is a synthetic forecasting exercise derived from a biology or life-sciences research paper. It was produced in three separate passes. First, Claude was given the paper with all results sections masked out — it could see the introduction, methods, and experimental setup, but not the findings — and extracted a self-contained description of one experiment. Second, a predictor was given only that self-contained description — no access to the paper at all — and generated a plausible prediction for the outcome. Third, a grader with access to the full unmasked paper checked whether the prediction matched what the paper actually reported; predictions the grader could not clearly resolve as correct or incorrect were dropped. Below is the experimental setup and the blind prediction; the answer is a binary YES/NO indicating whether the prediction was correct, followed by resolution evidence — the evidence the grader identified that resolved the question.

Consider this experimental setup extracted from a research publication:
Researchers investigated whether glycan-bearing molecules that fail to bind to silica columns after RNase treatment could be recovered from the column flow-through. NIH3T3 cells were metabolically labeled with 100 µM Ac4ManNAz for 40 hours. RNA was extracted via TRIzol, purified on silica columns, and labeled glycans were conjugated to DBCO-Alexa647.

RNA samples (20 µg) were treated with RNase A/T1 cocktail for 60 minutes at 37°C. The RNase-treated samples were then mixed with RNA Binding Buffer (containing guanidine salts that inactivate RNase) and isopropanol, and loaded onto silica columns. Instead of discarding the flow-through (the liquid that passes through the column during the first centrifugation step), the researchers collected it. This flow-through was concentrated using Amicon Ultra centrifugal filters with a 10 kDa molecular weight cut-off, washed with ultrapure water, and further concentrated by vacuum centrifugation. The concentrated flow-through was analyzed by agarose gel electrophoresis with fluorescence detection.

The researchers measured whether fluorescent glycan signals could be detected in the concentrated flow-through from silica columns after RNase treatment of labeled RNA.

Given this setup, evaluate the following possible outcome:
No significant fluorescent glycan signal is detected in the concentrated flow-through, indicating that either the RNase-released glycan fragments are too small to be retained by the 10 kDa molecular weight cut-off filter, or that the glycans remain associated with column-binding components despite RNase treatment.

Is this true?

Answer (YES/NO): NO